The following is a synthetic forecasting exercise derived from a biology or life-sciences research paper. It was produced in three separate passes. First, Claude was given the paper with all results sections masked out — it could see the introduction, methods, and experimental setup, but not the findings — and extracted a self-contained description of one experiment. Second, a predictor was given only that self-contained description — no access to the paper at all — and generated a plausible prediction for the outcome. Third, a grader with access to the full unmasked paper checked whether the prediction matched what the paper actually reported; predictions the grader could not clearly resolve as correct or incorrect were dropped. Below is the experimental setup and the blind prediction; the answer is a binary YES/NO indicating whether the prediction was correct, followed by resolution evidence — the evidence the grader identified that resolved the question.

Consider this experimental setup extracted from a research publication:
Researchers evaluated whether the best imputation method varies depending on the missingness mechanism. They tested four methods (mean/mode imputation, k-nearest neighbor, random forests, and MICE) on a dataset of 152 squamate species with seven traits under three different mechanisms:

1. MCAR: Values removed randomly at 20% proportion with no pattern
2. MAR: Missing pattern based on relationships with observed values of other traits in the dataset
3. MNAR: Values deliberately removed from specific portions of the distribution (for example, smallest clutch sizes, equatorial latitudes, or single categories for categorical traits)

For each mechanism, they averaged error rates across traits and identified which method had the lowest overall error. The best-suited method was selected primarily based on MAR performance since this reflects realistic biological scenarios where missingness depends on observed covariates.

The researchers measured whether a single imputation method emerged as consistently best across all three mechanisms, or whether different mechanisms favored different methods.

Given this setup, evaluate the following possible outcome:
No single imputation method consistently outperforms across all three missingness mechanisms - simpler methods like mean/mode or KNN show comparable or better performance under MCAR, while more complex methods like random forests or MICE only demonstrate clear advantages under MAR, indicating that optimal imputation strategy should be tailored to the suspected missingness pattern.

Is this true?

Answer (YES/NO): NO